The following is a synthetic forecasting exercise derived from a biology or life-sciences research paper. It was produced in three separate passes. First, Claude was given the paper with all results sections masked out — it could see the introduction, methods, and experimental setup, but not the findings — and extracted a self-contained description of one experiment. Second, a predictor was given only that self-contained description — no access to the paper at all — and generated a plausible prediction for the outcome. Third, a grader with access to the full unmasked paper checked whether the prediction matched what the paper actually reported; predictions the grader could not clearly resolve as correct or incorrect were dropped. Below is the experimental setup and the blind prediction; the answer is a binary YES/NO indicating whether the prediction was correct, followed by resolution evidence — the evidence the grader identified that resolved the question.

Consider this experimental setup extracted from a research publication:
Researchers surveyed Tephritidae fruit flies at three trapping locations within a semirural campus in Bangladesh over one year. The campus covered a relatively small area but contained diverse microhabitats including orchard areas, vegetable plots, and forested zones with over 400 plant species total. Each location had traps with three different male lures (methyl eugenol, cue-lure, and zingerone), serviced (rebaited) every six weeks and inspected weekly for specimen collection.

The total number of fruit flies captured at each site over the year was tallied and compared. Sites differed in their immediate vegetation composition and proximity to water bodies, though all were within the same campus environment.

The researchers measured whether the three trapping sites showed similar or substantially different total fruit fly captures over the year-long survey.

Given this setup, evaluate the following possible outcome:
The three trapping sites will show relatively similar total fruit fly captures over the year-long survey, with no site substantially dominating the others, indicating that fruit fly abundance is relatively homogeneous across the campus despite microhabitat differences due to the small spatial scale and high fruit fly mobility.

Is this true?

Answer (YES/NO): NO